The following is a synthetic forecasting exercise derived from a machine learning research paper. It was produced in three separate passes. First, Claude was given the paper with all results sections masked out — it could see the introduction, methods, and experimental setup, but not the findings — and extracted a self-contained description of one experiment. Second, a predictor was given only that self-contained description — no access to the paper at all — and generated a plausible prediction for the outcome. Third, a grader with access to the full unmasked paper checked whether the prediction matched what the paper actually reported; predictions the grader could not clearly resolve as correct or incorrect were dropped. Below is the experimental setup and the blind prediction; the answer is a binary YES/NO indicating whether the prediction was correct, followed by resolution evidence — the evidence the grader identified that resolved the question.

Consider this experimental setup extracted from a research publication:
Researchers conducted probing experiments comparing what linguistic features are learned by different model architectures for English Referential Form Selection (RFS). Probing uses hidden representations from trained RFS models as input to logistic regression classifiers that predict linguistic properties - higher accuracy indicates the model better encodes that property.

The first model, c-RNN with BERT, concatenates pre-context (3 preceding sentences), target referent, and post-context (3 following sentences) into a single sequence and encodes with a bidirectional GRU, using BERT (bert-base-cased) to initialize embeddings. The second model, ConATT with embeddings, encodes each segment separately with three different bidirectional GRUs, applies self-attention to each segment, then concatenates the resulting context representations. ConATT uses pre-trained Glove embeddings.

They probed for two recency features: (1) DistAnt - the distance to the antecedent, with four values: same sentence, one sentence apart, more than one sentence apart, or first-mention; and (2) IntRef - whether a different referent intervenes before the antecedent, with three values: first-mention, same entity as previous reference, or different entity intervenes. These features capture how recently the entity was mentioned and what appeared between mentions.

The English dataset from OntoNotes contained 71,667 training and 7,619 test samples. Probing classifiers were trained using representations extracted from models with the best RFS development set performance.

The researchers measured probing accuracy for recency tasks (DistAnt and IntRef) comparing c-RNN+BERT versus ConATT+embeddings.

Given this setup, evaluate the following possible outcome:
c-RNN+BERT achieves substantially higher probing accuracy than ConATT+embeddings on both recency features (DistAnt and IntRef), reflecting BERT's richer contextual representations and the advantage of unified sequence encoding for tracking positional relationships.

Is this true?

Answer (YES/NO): YES